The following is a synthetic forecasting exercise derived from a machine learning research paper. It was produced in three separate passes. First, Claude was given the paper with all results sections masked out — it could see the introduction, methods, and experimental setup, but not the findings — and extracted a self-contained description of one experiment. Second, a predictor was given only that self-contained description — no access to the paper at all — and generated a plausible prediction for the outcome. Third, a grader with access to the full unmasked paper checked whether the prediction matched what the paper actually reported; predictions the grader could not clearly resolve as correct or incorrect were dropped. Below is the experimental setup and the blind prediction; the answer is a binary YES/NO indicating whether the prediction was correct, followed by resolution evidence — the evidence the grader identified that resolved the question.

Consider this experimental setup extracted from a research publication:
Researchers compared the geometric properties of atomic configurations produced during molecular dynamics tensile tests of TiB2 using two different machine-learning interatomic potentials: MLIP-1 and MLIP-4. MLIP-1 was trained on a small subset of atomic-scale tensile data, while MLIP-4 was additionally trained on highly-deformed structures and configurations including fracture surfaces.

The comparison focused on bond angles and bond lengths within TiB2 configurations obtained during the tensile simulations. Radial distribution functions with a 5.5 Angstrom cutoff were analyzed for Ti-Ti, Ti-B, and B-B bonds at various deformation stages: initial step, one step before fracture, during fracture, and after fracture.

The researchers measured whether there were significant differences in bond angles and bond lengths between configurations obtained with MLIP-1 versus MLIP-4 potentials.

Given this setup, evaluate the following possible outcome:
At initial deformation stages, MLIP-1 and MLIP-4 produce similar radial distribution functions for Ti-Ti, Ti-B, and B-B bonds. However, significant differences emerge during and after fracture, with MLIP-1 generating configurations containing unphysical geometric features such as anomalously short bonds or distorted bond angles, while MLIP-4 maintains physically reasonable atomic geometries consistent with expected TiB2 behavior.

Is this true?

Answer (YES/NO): NO